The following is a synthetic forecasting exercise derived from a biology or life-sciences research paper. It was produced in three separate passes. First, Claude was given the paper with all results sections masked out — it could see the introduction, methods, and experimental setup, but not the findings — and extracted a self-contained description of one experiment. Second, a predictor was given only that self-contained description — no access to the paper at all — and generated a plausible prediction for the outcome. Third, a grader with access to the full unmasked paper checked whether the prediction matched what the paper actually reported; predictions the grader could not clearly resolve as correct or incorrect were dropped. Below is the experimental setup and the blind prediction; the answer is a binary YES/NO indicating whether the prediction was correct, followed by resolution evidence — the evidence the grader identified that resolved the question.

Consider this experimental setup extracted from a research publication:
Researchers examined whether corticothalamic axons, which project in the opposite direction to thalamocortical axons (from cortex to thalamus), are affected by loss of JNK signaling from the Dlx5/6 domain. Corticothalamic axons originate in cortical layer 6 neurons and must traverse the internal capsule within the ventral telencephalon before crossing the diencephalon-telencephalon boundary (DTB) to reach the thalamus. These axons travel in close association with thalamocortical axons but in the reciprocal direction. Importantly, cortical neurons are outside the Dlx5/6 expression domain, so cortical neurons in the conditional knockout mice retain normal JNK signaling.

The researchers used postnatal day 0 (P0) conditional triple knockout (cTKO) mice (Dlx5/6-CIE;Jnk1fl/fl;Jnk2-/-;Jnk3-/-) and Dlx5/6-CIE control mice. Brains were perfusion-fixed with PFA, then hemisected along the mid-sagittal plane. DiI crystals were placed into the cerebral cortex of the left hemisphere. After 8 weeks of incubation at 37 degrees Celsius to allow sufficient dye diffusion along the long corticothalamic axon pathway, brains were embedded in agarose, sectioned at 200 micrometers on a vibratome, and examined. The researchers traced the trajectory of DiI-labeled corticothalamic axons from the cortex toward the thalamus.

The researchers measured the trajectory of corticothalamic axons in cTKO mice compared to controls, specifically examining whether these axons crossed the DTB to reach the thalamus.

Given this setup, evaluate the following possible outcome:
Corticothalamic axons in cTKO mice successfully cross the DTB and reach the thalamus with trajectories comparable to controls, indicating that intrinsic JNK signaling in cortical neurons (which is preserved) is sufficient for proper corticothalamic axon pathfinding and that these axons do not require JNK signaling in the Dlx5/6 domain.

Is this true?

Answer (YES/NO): NO